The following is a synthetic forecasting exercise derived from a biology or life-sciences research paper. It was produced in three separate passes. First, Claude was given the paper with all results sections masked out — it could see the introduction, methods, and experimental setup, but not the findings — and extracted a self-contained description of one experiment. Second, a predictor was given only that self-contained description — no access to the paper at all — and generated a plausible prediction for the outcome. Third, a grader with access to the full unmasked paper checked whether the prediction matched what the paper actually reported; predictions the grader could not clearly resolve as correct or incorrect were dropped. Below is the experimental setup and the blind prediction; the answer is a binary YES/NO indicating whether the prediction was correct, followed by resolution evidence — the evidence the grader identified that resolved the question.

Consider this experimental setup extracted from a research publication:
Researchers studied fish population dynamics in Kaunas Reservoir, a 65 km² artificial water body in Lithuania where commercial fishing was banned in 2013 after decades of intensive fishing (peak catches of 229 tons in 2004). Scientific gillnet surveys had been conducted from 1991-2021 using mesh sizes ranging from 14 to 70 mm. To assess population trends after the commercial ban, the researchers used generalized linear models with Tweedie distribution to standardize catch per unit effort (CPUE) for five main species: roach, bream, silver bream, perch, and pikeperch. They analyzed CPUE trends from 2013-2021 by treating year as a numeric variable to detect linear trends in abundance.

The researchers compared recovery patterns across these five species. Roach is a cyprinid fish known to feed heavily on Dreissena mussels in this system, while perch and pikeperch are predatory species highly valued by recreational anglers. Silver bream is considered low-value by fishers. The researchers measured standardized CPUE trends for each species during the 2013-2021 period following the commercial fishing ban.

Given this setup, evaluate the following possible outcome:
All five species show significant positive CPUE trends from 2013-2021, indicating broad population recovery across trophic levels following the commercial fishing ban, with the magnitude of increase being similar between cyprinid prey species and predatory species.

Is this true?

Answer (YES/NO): NO